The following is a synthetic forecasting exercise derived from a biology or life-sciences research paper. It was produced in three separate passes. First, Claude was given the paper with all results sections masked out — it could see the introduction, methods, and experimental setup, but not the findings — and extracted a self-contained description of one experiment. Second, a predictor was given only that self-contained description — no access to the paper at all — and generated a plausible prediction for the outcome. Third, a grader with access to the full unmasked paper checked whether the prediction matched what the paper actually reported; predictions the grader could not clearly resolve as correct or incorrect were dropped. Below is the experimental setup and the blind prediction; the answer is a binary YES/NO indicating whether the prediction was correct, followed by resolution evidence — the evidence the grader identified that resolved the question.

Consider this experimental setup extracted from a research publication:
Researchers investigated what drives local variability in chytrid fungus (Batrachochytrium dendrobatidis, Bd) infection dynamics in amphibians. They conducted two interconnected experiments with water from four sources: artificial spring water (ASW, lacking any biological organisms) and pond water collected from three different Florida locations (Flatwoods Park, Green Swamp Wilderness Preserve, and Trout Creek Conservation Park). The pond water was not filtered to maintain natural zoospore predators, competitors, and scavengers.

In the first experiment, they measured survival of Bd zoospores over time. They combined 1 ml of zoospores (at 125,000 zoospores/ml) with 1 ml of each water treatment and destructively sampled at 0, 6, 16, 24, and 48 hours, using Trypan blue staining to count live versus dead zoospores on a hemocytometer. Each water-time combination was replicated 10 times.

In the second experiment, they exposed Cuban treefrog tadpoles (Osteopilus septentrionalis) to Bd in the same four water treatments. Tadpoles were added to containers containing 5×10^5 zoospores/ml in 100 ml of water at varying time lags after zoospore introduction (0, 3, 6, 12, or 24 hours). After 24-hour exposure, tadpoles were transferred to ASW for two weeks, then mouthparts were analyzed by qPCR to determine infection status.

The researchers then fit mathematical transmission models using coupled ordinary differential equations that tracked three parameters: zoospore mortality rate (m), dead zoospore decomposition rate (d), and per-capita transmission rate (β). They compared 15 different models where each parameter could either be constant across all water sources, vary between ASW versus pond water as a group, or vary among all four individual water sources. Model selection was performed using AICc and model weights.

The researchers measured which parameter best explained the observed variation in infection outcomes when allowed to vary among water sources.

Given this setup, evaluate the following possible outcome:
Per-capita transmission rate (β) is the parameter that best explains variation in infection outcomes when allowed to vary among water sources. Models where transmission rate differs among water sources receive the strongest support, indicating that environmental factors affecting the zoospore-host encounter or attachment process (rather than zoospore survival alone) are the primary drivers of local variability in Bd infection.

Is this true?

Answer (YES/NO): NO